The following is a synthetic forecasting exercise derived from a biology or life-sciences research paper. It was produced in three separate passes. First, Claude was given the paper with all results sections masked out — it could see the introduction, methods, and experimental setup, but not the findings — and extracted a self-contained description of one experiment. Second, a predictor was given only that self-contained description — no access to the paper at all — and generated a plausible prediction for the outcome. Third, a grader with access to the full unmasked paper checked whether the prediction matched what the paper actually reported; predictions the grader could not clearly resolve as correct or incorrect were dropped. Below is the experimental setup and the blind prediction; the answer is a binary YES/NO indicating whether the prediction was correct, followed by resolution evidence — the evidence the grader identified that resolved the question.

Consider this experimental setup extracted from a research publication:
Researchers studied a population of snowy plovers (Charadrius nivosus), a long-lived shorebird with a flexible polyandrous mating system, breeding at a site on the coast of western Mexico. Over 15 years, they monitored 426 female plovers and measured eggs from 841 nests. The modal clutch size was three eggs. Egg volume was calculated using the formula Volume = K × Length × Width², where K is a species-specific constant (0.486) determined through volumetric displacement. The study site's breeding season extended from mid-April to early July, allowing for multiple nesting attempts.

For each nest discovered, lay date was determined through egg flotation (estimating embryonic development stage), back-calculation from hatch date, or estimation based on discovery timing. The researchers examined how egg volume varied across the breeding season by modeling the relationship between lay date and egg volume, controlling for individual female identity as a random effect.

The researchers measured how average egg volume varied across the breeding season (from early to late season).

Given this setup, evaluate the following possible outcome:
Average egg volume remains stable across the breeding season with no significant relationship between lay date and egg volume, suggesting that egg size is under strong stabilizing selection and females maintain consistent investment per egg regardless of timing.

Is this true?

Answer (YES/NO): NO